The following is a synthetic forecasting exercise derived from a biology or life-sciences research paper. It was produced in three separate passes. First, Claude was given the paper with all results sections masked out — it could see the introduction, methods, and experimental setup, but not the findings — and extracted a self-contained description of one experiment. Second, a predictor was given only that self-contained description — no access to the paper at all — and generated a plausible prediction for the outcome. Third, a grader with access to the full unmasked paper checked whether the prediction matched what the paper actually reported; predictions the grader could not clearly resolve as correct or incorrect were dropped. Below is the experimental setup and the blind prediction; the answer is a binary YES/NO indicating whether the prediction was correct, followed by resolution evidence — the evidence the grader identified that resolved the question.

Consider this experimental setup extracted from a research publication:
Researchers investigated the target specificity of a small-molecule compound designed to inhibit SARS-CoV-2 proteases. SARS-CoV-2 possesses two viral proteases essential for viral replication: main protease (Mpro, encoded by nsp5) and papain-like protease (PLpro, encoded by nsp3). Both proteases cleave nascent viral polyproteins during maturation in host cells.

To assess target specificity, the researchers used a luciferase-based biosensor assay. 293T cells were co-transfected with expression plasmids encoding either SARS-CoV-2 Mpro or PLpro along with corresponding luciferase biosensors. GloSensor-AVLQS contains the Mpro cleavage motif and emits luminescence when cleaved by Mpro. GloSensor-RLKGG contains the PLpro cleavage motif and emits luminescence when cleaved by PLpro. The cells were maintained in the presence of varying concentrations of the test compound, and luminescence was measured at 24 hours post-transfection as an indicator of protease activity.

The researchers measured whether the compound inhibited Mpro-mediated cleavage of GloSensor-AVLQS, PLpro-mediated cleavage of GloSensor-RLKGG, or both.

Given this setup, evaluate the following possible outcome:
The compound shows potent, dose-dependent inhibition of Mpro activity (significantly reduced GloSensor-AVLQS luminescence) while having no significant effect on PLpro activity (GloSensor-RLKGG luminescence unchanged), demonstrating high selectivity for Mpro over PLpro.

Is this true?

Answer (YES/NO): YES